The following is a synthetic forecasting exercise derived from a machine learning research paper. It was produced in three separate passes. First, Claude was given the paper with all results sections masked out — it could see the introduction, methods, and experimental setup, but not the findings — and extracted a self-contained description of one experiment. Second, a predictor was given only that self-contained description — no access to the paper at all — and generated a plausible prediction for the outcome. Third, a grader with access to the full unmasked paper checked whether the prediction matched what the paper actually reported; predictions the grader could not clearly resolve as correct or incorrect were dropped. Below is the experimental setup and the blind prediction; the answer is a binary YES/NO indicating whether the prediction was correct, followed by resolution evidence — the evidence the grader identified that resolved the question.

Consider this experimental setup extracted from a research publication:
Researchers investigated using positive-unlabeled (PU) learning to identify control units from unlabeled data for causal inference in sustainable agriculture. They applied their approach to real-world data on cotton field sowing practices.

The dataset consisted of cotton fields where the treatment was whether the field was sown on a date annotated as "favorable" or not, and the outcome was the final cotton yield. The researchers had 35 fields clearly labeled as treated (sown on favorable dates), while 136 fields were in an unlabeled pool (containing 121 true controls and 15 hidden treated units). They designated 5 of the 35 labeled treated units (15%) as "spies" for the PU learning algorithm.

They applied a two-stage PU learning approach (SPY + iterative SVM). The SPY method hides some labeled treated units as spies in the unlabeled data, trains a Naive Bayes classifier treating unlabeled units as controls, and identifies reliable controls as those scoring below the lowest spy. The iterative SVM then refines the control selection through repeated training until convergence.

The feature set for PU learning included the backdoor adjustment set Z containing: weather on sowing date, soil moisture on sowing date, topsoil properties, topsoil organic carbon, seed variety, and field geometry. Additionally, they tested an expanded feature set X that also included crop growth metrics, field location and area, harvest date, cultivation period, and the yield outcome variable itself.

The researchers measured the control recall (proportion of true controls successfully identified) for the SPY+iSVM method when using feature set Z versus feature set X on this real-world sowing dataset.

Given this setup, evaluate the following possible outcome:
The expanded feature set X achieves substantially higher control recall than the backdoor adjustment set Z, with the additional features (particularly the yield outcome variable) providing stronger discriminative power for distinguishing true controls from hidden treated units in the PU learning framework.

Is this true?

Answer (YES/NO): NO